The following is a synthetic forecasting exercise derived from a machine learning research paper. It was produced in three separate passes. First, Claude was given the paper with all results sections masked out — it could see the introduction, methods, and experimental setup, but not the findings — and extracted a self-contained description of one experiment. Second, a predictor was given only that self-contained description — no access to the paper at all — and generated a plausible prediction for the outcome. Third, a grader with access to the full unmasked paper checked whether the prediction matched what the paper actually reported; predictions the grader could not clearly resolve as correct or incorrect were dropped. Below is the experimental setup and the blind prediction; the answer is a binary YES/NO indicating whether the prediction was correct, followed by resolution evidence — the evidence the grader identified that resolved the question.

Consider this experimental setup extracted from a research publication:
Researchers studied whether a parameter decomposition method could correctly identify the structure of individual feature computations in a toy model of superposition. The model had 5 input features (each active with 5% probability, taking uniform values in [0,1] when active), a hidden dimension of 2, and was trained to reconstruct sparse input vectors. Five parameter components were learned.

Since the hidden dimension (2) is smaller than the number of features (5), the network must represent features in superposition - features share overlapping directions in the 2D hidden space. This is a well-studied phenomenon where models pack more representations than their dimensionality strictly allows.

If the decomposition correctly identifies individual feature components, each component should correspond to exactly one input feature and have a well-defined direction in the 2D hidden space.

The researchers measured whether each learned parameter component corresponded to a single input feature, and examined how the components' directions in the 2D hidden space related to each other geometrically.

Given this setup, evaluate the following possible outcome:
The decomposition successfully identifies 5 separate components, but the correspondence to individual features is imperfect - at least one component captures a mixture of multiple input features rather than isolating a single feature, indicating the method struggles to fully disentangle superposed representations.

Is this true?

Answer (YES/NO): NO